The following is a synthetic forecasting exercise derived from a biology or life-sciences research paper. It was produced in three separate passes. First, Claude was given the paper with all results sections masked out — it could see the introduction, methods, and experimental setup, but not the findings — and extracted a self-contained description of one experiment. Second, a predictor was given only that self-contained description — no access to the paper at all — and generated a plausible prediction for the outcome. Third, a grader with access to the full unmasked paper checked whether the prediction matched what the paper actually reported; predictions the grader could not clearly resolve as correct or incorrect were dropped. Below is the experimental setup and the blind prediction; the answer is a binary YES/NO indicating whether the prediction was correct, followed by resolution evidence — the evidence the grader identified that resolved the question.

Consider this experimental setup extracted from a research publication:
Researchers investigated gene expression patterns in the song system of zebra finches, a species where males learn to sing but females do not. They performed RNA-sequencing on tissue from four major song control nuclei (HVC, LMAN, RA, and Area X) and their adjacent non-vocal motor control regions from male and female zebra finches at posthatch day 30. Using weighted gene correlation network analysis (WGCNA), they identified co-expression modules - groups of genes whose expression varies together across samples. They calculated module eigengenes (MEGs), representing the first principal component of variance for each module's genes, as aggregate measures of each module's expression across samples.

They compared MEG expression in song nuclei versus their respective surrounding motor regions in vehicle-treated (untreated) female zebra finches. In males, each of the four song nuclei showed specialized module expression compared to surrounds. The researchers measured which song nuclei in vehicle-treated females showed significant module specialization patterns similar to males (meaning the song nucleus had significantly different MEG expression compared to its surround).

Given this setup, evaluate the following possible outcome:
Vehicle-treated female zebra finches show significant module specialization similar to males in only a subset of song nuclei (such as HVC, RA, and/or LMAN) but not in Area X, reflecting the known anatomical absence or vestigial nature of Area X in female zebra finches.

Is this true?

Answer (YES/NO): YES